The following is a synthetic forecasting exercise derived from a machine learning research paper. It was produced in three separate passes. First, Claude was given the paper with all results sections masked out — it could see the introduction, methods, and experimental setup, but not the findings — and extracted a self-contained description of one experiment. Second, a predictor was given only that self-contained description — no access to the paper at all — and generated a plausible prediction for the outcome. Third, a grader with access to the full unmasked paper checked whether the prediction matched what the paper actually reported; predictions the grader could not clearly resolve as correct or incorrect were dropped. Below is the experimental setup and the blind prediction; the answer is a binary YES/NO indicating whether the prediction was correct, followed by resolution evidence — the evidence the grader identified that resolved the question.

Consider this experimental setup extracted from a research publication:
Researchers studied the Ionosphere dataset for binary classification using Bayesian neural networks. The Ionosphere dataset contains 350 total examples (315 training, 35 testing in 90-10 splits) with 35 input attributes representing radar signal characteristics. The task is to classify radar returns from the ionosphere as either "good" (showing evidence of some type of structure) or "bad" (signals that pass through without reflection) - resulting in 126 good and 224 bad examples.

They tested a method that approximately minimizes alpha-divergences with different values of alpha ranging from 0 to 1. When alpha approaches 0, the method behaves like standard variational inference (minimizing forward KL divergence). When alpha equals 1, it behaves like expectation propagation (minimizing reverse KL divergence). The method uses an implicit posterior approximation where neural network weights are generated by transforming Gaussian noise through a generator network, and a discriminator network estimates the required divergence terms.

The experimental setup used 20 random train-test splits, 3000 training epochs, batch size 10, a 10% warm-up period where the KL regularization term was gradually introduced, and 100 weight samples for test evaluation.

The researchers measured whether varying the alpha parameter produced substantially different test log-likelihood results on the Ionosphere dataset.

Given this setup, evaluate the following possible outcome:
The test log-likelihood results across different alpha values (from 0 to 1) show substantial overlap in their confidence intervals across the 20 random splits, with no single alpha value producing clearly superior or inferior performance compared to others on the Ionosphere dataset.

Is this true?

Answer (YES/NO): YES